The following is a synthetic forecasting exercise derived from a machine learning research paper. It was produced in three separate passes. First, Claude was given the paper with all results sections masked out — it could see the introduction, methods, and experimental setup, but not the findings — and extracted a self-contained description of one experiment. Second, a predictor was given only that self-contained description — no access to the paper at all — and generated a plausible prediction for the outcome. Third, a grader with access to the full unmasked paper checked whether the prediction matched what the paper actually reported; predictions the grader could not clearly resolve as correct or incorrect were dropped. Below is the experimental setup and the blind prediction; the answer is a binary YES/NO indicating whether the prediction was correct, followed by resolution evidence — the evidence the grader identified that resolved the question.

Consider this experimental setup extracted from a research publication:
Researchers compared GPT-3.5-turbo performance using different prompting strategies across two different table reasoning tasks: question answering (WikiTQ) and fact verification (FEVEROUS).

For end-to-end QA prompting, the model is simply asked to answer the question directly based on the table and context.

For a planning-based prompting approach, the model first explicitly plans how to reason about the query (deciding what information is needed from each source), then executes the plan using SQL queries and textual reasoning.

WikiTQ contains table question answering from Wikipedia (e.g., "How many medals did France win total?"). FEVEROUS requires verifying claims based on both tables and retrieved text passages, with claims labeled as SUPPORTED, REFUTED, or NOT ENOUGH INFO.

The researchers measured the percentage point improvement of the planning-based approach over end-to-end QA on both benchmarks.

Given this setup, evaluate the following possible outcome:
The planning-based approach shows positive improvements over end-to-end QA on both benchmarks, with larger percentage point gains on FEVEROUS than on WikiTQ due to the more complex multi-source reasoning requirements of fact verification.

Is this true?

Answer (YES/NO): NO